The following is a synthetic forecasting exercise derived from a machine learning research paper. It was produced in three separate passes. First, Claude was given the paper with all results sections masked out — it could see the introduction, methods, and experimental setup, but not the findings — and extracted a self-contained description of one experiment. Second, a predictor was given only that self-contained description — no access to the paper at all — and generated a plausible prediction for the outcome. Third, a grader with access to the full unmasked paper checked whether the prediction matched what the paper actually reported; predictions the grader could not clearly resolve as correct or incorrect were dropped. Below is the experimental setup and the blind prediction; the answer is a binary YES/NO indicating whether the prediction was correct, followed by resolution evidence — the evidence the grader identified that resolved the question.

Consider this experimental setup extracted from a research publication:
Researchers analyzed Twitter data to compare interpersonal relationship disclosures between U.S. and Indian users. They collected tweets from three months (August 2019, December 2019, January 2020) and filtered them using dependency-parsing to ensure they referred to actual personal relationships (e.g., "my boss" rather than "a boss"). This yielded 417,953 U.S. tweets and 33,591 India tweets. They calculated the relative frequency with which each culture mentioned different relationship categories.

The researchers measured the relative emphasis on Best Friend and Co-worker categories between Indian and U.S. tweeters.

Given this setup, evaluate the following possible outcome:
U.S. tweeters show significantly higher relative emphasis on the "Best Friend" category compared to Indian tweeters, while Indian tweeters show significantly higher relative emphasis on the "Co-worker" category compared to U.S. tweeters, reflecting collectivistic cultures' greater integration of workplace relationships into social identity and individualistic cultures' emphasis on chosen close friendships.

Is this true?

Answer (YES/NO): NO